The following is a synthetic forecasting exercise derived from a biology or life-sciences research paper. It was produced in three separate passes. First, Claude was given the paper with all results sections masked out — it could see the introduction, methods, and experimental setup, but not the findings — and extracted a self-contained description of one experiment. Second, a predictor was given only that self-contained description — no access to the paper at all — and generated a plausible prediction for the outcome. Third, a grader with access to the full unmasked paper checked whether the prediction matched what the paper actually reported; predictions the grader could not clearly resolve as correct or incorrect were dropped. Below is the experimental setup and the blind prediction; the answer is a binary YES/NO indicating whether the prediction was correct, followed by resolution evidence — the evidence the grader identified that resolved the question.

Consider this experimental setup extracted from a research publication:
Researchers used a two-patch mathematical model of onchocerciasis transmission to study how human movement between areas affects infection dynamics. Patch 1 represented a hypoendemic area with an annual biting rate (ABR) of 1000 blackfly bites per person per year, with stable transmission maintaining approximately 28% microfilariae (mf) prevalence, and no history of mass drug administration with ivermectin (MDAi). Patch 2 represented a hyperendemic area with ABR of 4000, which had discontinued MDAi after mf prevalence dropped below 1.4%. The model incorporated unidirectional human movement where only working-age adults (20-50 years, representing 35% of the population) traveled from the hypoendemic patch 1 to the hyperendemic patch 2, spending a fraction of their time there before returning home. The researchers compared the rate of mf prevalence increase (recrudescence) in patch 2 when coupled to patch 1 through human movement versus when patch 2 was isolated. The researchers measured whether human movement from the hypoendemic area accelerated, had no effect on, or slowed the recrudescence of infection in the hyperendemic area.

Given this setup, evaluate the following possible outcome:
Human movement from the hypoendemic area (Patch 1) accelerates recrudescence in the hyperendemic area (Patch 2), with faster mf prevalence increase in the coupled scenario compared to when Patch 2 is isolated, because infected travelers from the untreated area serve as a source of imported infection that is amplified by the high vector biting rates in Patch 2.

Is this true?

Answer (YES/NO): YES